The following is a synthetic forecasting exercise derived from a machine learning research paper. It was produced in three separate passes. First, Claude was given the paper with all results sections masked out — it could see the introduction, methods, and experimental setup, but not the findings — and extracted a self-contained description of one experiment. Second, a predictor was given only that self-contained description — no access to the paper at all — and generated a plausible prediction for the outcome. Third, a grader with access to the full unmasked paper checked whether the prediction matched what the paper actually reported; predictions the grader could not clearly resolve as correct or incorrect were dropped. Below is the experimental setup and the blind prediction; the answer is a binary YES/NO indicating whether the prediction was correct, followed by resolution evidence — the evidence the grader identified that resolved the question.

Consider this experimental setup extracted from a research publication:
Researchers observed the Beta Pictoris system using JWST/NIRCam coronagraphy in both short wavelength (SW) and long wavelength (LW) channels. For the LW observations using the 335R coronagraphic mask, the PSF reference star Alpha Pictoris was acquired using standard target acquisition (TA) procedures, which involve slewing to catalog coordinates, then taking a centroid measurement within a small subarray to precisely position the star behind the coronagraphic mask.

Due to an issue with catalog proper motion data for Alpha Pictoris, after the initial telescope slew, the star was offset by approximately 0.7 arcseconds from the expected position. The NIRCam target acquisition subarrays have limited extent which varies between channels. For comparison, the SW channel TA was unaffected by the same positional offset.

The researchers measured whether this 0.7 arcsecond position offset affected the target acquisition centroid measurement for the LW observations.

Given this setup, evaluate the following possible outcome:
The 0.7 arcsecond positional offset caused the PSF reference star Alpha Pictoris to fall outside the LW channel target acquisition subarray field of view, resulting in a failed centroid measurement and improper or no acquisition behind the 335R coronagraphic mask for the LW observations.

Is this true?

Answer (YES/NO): NO